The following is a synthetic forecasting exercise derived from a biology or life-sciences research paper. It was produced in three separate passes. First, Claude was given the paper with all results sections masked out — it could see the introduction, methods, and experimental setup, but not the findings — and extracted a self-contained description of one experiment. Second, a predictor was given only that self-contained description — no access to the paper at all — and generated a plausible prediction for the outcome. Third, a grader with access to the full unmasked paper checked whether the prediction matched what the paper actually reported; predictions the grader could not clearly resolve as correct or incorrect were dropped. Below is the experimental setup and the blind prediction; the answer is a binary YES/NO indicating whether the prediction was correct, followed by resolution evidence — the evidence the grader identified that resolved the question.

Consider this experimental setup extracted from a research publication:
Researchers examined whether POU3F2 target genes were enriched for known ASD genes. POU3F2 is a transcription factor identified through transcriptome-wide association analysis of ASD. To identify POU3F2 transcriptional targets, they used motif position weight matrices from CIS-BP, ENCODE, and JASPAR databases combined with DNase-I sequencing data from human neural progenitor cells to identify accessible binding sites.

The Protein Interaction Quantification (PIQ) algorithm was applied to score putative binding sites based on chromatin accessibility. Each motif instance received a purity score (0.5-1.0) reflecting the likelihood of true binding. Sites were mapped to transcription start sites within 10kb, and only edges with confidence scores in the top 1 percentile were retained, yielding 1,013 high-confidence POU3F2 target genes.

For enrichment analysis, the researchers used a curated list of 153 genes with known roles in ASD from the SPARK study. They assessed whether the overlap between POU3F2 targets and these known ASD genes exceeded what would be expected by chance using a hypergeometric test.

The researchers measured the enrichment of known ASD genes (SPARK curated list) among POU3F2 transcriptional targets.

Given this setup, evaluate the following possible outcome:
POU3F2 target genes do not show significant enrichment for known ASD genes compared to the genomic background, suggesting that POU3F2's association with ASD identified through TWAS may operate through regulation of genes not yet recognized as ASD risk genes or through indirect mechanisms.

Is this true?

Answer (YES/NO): NO